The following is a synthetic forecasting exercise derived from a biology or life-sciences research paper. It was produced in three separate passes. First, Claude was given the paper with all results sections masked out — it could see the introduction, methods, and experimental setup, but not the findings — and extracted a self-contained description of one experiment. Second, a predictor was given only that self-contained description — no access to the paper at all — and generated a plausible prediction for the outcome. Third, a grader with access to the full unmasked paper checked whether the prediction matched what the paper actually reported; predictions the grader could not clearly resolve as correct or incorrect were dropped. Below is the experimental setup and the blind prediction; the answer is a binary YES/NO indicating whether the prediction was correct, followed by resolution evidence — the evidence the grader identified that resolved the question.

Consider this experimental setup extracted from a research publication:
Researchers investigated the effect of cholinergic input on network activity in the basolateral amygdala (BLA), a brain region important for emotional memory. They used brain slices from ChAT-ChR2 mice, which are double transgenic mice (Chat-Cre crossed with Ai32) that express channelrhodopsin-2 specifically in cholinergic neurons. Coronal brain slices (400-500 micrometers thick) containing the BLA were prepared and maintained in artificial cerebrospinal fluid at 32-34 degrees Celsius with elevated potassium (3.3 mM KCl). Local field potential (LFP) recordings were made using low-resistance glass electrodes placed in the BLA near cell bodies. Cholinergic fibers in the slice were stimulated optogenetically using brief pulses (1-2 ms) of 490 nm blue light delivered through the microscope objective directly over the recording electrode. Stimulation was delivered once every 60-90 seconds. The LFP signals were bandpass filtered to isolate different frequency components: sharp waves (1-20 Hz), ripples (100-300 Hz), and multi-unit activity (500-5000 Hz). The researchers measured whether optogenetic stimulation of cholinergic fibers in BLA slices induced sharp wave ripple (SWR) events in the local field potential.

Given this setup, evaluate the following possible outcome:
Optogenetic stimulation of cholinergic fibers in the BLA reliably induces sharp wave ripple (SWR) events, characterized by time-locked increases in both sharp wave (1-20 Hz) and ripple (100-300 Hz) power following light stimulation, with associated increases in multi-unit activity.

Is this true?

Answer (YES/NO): YES